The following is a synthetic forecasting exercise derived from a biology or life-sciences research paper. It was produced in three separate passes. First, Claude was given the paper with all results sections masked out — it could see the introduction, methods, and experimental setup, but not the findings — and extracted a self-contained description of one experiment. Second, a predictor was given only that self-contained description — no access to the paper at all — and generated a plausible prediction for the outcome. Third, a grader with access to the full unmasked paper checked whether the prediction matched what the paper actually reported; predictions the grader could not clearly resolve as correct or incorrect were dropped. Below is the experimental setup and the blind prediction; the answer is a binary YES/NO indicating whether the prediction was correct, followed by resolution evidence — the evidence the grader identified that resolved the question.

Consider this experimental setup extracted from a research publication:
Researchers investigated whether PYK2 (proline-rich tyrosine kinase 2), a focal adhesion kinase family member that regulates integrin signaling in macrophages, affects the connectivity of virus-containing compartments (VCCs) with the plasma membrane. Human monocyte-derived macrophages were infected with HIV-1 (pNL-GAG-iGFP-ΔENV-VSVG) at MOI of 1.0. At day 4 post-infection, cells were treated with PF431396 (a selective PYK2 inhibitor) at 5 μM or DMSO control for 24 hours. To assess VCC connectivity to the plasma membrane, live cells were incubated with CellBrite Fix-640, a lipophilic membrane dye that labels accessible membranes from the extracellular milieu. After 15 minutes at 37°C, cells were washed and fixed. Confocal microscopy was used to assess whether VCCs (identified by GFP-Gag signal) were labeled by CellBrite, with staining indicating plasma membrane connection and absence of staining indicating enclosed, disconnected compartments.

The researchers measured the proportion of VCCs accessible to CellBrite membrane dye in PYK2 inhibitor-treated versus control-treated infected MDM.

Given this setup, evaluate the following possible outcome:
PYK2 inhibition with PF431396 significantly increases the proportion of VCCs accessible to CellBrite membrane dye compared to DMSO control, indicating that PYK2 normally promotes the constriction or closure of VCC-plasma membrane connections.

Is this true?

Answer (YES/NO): NO